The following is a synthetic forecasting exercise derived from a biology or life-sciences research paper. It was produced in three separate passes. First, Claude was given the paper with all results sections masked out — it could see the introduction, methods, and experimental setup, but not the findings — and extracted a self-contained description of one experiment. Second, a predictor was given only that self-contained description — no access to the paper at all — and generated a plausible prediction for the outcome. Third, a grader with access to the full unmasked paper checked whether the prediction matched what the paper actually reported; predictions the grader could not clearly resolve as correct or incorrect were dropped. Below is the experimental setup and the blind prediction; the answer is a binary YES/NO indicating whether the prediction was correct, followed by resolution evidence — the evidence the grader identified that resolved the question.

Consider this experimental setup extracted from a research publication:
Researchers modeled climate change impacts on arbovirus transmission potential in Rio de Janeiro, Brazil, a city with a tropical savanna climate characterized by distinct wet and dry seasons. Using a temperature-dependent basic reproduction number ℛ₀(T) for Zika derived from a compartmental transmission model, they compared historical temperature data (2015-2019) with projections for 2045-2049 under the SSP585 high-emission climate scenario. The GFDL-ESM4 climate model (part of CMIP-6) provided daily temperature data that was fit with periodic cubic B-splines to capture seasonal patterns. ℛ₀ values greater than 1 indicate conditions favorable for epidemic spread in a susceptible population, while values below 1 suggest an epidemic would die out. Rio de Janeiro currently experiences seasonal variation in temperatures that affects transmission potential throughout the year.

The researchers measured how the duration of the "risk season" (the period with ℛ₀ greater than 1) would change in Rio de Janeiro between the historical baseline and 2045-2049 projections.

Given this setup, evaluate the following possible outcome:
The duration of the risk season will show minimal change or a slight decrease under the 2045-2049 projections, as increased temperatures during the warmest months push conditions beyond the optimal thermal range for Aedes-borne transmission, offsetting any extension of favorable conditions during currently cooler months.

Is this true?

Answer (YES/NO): NO